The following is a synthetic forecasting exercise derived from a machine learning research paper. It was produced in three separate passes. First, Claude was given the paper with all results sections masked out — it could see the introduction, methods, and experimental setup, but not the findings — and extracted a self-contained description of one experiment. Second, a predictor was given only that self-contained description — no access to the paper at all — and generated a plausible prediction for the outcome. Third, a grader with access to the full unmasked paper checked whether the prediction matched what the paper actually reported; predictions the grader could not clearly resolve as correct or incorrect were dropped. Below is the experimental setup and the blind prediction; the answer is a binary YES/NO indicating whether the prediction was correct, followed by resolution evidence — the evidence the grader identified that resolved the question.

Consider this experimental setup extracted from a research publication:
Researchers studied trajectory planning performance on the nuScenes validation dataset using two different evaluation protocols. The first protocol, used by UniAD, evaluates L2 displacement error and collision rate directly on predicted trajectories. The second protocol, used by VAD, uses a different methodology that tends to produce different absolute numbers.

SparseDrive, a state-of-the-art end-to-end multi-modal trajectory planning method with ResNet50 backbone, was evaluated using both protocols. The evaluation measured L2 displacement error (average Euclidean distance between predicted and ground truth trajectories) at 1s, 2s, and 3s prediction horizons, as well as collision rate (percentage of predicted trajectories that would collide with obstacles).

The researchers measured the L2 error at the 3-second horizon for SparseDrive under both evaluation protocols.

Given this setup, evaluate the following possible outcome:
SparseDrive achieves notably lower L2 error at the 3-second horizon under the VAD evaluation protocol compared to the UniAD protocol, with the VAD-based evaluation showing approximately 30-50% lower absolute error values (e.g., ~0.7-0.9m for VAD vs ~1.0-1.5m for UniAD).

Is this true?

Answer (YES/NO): NO